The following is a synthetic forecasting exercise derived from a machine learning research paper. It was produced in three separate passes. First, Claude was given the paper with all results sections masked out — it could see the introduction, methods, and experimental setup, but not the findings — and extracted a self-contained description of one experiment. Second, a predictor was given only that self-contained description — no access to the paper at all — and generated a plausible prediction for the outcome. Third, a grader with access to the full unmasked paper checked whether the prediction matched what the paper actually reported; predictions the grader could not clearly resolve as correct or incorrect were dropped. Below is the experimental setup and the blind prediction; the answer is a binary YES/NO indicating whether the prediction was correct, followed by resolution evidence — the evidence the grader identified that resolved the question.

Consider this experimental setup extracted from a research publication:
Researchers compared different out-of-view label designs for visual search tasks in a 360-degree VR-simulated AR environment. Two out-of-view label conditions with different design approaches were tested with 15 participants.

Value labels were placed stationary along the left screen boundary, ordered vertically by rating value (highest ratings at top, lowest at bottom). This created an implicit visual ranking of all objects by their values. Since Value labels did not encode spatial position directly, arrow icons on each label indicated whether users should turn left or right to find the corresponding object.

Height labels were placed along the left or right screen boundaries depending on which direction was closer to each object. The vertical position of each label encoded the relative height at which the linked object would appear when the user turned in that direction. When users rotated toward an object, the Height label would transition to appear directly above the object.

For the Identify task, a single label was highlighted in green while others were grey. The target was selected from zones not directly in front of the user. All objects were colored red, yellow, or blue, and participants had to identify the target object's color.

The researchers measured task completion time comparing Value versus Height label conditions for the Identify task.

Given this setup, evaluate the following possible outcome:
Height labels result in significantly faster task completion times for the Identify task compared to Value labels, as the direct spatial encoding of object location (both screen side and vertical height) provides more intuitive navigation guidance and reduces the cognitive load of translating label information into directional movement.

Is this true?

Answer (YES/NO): YES